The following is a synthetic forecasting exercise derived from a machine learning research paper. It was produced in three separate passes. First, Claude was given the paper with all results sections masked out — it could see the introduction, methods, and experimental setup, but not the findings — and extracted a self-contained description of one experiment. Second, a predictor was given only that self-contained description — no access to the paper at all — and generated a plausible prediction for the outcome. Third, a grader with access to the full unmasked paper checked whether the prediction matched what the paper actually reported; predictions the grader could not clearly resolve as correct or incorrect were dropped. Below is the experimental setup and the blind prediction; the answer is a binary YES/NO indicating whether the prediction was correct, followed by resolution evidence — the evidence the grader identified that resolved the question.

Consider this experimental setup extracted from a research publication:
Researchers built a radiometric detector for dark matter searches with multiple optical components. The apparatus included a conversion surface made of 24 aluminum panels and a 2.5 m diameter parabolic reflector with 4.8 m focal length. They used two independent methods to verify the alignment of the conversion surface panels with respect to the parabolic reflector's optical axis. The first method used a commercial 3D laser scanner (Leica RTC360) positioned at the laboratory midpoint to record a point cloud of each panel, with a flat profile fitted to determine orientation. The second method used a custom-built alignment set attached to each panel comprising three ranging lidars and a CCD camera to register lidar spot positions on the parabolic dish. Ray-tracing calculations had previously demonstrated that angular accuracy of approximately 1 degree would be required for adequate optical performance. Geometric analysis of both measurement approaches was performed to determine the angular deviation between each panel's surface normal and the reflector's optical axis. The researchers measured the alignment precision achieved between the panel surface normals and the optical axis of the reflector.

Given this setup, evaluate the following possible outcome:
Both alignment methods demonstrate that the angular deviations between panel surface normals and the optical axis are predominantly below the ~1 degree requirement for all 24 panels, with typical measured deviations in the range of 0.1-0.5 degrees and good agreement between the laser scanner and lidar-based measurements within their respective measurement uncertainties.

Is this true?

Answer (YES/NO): YES